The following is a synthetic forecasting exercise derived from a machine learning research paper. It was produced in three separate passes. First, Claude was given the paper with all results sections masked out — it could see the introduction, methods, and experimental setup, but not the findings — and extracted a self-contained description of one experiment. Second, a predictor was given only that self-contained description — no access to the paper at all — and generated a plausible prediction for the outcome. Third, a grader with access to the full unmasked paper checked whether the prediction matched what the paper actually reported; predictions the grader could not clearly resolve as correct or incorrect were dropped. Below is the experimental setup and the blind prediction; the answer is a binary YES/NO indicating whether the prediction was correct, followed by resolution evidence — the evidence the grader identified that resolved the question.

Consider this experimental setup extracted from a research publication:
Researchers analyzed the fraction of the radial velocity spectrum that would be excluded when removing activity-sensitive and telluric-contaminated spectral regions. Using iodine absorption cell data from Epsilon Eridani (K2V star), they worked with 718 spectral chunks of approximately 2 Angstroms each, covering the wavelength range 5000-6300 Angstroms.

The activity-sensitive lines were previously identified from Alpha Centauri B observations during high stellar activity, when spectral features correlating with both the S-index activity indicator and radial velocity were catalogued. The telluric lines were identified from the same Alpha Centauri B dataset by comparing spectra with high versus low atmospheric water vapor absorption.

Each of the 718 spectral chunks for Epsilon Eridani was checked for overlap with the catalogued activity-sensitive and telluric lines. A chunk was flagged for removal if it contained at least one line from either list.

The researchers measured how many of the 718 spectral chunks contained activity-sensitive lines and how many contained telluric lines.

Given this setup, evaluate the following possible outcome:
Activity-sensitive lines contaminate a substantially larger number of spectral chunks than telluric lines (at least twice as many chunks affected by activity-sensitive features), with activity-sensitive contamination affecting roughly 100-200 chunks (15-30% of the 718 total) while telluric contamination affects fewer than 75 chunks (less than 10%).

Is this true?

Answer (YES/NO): NO